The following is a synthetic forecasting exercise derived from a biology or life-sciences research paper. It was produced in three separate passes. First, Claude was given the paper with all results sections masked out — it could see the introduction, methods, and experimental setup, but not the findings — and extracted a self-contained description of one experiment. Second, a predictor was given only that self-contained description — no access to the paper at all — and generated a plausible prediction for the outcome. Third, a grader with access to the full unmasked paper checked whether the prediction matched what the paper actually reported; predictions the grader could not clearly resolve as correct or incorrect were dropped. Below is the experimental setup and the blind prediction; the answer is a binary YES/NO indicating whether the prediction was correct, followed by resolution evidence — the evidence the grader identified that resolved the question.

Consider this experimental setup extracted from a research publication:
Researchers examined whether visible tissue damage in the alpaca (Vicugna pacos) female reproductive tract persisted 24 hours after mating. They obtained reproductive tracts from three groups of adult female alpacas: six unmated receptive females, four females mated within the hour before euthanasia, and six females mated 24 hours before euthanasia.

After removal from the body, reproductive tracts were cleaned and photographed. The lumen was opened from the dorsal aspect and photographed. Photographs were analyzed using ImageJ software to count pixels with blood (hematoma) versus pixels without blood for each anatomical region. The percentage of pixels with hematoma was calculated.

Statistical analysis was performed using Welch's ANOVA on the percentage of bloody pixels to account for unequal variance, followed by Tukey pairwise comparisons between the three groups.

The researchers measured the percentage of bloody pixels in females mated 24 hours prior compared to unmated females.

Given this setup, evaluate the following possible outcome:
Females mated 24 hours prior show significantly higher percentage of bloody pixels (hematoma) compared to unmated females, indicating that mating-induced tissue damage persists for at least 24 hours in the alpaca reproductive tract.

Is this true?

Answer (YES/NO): YES